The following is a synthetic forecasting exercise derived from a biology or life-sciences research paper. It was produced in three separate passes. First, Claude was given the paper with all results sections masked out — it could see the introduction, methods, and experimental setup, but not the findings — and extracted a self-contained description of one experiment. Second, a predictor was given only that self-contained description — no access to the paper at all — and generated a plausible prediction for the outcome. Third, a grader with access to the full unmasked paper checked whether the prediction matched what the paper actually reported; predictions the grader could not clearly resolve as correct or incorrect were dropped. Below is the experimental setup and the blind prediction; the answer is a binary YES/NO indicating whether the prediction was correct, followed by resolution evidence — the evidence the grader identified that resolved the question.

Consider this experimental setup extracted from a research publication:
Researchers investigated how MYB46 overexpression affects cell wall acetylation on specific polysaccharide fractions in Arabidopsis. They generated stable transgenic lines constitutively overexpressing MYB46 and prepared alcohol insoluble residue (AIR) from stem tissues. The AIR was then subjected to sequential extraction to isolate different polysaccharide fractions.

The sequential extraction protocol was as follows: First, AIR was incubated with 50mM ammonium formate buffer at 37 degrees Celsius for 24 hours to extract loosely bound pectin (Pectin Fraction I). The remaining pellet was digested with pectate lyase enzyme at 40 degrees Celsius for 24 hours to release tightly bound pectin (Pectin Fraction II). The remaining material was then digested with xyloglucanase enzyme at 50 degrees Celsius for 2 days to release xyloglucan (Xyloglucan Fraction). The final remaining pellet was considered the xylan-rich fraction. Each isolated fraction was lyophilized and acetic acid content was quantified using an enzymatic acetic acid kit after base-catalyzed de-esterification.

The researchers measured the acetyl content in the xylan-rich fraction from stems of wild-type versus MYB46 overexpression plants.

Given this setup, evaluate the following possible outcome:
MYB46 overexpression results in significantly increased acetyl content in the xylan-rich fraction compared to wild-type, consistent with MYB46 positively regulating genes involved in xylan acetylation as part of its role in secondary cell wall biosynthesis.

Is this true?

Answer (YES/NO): NO